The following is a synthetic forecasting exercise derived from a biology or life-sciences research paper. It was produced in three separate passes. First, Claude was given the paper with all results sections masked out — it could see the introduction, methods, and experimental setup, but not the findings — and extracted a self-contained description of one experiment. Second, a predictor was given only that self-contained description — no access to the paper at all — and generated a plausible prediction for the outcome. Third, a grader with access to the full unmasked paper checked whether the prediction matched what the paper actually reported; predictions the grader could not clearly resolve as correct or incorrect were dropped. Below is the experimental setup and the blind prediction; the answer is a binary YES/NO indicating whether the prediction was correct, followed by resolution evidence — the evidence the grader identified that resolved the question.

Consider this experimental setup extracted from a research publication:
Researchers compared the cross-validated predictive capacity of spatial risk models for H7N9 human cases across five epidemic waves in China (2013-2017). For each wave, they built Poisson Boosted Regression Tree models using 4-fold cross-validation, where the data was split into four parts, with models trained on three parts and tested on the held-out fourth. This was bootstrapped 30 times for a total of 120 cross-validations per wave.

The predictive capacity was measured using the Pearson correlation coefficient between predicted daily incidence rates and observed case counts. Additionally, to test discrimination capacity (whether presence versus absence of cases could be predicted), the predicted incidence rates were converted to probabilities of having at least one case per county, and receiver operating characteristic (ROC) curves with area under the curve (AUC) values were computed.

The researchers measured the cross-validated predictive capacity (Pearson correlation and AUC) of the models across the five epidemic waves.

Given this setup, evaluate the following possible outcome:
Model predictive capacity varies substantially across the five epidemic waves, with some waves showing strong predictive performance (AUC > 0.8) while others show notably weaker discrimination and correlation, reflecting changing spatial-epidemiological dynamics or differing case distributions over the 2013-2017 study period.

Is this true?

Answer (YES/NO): YES